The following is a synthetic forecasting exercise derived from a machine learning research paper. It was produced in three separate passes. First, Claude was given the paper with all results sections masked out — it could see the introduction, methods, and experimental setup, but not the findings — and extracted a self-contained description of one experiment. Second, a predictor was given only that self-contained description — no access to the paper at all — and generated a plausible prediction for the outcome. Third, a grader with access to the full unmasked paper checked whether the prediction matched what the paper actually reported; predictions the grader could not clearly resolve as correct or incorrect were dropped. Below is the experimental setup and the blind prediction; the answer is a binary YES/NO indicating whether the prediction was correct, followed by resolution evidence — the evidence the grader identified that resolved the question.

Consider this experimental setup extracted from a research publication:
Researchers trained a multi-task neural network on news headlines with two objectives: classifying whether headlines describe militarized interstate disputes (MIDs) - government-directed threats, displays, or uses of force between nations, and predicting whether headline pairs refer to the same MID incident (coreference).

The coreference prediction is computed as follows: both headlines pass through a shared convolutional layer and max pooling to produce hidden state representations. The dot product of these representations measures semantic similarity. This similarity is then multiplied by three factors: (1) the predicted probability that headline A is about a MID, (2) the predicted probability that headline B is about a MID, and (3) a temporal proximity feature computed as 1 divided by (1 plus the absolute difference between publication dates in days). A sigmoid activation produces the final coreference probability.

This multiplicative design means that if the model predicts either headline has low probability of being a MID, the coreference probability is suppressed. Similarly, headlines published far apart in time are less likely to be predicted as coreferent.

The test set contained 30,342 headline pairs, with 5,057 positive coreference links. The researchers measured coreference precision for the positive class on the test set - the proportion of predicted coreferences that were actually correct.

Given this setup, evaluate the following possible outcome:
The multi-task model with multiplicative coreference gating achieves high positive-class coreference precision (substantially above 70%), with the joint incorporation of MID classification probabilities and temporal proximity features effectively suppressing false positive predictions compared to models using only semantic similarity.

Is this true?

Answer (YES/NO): YES